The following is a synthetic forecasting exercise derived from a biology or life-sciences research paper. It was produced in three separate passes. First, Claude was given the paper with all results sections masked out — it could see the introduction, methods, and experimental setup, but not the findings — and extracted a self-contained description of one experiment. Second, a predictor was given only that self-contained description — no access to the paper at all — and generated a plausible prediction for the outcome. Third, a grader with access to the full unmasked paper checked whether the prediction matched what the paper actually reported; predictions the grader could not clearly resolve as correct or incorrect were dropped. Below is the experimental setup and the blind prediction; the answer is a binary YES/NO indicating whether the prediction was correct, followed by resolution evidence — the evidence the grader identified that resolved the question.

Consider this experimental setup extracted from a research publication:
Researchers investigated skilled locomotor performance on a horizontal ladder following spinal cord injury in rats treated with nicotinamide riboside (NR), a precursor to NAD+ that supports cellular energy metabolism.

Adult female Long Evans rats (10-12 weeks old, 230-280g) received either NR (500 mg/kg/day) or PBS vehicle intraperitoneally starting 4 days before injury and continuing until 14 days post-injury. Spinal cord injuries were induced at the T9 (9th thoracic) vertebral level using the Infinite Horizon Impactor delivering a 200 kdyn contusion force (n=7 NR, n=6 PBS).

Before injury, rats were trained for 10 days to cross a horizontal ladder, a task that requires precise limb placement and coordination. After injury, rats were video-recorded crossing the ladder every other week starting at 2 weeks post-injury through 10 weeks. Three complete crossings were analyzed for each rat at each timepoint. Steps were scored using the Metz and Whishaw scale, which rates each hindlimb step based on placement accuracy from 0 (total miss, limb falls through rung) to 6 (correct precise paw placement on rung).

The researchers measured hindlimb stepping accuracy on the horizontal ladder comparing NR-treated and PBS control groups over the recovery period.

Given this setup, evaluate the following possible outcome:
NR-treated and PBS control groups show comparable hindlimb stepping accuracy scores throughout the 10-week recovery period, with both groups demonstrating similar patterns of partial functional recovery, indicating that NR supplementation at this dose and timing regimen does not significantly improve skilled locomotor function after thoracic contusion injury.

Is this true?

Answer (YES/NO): NO